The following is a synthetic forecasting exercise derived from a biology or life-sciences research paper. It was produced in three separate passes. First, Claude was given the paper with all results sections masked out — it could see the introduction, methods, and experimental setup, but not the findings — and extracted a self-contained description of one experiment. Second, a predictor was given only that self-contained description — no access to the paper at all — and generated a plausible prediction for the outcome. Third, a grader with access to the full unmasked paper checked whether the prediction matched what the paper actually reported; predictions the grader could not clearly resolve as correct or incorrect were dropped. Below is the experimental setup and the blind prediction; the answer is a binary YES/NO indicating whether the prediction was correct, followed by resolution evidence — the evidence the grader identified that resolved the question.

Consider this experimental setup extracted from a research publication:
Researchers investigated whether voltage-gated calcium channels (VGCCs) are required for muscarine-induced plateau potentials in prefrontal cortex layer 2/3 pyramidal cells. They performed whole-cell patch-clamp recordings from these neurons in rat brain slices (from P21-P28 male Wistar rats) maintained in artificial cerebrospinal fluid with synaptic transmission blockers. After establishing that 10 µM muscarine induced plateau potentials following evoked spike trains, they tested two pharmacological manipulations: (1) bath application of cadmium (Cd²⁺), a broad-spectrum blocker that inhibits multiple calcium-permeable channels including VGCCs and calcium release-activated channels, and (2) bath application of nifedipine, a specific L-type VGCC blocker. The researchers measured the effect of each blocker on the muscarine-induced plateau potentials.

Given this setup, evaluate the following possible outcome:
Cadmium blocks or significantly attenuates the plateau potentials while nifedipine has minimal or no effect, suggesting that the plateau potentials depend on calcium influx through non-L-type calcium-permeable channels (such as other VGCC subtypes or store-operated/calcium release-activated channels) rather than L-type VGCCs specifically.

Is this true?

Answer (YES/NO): YES